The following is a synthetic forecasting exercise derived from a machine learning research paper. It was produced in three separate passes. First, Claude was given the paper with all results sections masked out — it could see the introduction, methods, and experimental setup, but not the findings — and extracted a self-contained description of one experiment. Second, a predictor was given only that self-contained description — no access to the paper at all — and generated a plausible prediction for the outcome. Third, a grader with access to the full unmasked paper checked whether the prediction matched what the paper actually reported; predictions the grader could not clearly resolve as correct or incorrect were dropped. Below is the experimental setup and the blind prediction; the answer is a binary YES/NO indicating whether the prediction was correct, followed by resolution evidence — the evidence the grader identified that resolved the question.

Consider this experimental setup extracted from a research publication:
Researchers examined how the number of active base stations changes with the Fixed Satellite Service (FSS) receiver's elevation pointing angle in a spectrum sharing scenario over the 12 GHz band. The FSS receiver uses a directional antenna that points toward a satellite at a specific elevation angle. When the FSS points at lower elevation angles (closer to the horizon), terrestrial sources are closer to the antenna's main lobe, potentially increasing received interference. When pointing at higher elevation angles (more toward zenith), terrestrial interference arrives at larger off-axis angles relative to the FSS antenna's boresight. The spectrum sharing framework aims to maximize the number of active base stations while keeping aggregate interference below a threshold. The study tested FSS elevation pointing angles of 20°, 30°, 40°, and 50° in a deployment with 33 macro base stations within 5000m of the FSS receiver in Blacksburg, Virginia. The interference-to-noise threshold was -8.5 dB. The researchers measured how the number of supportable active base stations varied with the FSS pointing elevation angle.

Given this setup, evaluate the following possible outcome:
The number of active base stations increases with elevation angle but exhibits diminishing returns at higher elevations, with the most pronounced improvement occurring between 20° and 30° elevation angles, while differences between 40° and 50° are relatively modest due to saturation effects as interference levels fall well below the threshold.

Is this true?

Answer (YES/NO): NO